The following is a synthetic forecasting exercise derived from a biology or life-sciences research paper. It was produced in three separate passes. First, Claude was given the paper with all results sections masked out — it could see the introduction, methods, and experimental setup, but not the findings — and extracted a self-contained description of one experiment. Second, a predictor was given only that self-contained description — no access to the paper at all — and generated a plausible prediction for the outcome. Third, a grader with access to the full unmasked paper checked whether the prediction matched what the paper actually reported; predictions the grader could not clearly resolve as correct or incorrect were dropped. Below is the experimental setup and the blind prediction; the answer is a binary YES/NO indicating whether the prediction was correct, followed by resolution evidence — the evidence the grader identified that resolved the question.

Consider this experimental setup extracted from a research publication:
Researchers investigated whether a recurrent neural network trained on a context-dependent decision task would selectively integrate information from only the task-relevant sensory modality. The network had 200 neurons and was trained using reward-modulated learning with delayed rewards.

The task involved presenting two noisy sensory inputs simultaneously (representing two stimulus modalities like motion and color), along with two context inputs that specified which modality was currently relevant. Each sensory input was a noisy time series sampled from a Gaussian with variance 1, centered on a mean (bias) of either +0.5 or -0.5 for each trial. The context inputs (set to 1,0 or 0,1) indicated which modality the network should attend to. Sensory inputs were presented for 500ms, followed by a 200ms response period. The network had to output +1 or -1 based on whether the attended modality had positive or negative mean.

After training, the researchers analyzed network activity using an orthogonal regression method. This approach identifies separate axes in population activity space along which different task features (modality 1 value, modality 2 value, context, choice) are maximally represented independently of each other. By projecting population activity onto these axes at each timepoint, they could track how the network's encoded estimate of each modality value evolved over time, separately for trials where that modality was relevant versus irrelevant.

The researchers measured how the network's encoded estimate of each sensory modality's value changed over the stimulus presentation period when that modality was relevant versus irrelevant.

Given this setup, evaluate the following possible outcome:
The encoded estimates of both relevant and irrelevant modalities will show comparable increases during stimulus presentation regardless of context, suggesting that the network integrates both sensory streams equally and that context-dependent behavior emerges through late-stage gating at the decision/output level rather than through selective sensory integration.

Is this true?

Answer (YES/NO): NO